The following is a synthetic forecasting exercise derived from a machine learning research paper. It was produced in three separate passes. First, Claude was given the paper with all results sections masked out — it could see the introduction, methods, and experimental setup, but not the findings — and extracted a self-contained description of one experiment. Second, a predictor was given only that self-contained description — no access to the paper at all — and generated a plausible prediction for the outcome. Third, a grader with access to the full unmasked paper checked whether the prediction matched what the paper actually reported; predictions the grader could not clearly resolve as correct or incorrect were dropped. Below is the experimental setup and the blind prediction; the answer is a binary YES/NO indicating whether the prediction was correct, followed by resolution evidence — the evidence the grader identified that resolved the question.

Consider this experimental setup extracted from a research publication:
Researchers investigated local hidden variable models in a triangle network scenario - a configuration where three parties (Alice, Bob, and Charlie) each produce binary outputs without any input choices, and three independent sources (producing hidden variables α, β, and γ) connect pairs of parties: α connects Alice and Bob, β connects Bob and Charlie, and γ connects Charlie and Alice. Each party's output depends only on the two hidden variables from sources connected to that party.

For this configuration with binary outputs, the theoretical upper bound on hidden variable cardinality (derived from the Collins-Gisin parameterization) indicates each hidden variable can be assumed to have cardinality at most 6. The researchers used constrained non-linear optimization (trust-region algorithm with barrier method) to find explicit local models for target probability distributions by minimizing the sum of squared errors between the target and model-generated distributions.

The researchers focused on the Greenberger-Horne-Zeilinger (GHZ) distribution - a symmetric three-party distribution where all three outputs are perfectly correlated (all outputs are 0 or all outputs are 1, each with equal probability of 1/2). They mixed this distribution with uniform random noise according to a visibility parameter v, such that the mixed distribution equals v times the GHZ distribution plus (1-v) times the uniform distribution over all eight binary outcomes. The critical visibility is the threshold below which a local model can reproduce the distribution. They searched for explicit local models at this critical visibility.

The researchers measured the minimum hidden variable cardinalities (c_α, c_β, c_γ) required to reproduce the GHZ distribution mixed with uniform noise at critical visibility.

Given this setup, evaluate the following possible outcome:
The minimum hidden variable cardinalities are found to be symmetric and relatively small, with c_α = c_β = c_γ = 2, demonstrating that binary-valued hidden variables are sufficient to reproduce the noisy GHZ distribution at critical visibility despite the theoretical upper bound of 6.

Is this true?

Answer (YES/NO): NO